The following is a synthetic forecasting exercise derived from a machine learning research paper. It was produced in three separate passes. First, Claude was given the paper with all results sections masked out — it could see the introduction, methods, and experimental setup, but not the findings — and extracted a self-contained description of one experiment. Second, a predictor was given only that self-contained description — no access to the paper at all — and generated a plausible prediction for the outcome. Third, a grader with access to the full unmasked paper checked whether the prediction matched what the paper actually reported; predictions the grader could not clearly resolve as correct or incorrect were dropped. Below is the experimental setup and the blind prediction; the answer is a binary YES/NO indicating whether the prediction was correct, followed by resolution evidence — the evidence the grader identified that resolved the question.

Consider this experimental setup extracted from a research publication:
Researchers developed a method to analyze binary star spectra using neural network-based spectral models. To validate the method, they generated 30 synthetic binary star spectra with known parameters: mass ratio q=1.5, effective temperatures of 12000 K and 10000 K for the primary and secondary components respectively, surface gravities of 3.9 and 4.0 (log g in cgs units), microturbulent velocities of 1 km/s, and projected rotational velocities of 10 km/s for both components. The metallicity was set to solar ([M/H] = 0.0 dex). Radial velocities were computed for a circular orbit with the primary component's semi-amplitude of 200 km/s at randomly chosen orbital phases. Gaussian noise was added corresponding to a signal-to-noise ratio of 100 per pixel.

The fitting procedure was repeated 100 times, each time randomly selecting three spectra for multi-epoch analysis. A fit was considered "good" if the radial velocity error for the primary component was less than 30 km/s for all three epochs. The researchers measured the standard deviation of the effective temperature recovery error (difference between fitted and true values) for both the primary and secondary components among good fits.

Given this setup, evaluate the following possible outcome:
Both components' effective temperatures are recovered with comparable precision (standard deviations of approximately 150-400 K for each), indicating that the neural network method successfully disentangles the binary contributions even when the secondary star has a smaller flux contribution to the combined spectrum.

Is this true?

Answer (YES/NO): NO